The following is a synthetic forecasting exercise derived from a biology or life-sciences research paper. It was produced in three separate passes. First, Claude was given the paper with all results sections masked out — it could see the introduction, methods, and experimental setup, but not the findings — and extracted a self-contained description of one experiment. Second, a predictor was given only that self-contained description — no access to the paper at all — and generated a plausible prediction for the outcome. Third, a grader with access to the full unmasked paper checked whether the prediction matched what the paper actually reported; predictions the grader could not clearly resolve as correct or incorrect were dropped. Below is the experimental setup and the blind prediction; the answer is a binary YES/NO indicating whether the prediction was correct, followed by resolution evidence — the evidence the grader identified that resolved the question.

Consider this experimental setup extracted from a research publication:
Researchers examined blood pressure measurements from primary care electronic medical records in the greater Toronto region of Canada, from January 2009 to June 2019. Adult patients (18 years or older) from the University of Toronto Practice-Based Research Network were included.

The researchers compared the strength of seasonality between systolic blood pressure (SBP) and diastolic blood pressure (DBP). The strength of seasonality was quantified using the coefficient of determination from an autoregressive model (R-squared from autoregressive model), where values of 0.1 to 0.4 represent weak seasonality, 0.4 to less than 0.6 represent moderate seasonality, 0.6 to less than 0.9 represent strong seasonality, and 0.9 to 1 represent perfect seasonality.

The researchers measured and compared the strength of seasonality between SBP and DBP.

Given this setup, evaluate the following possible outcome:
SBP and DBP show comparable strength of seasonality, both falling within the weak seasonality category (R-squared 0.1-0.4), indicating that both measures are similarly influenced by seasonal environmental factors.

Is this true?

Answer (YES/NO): NO